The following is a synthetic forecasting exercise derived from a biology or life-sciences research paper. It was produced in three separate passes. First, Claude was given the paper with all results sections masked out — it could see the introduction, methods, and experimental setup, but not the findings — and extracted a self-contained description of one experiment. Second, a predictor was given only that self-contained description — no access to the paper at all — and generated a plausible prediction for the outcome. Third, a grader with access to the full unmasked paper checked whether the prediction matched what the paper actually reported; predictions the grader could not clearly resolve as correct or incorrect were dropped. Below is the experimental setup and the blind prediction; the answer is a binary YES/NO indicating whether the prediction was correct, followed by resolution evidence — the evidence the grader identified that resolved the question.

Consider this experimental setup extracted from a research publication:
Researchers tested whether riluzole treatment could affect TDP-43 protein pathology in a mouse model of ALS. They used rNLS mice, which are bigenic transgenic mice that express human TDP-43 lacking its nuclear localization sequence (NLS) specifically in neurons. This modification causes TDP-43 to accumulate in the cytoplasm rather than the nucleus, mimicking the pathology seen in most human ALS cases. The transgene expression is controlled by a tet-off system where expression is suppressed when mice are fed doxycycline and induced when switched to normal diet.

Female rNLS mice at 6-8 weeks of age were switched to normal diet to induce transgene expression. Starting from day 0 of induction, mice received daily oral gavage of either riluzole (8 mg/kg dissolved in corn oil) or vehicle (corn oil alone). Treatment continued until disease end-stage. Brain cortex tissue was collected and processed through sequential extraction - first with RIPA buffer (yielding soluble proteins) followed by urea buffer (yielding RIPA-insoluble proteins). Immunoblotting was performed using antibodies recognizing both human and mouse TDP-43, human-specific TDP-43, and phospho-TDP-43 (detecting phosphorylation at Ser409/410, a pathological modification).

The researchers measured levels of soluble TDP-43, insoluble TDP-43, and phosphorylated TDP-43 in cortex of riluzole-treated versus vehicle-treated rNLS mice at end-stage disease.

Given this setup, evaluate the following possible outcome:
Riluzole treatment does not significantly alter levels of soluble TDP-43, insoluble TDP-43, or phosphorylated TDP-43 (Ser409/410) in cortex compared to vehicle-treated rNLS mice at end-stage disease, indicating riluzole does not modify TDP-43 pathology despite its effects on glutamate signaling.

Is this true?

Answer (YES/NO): YES